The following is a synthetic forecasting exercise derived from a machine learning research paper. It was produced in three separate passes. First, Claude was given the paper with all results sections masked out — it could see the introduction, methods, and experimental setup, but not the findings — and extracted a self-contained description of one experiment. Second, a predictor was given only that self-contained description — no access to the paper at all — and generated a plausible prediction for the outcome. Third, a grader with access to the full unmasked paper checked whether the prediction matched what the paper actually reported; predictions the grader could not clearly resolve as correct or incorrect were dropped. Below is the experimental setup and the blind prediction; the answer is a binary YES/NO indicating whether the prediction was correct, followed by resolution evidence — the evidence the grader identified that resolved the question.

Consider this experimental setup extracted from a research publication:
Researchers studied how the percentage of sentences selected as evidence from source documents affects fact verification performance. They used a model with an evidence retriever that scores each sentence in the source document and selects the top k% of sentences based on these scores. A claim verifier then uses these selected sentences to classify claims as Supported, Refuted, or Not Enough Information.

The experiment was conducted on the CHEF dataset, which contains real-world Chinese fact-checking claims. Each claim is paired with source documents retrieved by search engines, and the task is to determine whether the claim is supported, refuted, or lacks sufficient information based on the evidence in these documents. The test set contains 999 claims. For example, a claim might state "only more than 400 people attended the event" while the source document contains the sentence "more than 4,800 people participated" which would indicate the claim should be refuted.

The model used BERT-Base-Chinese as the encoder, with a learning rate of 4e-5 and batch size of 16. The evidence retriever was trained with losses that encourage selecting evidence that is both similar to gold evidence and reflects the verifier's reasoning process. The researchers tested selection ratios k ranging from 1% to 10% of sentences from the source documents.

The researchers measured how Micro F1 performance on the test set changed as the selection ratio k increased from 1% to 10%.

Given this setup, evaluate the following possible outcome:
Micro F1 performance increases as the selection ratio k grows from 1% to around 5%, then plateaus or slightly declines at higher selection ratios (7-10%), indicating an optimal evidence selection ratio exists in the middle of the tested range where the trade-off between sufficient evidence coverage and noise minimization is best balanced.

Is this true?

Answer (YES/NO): YES